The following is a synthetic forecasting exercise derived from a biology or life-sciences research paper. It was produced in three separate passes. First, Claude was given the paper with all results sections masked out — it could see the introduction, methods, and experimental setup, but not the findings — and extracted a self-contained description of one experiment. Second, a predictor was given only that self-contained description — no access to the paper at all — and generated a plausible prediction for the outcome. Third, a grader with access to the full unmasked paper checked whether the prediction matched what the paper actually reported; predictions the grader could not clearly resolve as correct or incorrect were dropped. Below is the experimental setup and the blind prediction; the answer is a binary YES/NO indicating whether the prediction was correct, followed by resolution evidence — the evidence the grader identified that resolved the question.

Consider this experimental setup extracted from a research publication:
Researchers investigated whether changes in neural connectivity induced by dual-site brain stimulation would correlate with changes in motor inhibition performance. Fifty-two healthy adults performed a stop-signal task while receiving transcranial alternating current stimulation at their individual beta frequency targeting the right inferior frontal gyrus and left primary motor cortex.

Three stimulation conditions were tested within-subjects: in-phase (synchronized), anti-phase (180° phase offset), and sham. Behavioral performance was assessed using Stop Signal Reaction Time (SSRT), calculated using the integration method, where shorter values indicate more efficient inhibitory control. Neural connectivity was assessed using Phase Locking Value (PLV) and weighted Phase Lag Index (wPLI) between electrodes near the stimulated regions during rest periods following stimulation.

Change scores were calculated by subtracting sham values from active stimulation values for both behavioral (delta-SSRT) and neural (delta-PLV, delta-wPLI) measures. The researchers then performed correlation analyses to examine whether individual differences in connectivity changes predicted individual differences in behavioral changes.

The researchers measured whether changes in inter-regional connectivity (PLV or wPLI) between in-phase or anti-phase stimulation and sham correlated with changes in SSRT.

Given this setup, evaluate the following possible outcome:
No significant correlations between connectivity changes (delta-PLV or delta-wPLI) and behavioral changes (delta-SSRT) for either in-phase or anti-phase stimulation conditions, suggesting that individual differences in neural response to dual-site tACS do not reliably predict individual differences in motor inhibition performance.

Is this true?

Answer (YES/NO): NO